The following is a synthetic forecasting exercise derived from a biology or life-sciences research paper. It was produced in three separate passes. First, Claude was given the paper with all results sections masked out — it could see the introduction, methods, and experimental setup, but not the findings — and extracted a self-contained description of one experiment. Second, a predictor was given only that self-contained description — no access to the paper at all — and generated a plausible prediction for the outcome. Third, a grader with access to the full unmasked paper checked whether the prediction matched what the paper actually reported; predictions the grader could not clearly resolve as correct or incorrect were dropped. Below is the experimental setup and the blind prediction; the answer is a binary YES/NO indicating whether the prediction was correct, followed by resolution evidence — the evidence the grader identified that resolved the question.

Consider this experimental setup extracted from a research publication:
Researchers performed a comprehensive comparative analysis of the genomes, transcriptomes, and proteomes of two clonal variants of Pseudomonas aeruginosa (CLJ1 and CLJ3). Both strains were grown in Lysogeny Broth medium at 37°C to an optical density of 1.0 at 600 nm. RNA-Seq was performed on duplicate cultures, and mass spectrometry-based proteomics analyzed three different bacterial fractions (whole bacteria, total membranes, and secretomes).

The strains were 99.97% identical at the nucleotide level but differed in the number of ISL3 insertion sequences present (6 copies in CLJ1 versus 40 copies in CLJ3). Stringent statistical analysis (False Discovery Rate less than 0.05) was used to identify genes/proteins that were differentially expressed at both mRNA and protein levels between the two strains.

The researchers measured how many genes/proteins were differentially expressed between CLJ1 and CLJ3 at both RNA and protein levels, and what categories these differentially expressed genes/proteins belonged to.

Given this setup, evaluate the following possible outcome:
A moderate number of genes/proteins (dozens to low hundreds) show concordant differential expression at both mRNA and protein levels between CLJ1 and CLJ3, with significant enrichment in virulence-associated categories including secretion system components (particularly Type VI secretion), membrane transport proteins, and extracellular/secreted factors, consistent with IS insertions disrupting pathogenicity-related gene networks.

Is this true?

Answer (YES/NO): NO